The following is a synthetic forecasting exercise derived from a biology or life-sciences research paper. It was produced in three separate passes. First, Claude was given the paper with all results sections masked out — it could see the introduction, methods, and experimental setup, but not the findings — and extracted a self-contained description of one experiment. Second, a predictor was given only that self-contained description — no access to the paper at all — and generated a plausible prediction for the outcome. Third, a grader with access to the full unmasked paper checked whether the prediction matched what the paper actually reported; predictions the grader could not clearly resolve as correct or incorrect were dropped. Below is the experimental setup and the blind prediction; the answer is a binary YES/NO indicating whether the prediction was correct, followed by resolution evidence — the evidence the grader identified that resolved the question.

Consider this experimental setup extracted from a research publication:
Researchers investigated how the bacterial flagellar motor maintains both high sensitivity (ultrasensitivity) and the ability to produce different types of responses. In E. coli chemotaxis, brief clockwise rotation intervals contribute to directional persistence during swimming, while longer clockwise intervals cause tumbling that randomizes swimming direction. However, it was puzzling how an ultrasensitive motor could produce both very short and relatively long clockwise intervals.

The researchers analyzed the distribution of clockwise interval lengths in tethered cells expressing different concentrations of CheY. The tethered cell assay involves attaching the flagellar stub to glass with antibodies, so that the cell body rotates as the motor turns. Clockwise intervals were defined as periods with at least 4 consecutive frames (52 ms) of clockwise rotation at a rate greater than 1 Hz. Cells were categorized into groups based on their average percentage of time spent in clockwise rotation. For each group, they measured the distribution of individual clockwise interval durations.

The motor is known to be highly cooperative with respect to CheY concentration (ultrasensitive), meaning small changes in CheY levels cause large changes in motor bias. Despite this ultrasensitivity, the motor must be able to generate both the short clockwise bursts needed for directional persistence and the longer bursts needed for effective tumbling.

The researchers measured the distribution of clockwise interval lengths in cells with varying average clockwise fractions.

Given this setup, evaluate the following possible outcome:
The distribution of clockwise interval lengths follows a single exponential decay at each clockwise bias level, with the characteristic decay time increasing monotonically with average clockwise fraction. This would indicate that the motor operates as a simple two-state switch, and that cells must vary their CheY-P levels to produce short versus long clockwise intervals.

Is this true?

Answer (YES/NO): NO